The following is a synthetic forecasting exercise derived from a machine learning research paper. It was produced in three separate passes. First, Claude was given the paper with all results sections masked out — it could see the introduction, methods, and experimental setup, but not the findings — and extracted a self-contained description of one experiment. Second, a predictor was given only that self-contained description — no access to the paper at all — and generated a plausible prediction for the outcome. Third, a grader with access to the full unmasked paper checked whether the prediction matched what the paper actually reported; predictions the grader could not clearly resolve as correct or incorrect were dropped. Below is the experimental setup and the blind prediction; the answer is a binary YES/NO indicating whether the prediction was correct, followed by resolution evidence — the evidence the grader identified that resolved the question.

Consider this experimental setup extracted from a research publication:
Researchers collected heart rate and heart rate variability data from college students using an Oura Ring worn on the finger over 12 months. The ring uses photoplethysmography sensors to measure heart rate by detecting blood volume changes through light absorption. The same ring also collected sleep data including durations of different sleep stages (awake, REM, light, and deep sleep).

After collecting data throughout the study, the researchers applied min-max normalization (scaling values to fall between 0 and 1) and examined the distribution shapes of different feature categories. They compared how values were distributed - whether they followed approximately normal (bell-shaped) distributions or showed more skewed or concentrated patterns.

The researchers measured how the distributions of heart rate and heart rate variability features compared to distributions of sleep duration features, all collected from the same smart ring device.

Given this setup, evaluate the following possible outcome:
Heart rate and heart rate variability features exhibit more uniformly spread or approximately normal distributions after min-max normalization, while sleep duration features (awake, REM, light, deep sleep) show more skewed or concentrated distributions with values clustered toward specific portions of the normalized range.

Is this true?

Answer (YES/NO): NO